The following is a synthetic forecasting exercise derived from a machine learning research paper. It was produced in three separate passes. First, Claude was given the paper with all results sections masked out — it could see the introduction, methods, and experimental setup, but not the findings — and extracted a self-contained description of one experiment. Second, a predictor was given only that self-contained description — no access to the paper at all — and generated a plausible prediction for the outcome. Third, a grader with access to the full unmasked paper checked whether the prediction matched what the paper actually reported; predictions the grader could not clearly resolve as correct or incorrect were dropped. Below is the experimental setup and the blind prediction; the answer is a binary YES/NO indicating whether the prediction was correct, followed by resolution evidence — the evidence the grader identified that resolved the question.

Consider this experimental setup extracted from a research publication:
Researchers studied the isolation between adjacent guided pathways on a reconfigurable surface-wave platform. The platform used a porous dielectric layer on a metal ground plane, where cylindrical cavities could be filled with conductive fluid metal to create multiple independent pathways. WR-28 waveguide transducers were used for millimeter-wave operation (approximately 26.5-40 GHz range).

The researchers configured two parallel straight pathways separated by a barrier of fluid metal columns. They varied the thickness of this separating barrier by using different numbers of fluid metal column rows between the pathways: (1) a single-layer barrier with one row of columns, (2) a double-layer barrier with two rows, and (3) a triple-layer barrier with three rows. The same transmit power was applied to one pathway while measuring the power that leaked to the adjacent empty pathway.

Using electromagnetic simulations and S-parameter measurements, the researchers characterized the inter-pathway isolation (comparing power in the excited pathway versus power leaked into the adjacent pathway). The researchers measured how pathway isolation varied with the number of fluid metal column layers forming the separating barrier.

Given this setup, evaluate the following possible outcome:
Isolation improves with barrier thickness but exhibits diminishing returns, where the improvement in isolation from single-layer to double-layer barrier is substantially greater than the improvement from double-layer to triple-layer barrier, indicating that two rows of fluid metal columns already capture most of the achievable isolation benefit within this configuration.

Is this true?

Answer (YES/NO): YES